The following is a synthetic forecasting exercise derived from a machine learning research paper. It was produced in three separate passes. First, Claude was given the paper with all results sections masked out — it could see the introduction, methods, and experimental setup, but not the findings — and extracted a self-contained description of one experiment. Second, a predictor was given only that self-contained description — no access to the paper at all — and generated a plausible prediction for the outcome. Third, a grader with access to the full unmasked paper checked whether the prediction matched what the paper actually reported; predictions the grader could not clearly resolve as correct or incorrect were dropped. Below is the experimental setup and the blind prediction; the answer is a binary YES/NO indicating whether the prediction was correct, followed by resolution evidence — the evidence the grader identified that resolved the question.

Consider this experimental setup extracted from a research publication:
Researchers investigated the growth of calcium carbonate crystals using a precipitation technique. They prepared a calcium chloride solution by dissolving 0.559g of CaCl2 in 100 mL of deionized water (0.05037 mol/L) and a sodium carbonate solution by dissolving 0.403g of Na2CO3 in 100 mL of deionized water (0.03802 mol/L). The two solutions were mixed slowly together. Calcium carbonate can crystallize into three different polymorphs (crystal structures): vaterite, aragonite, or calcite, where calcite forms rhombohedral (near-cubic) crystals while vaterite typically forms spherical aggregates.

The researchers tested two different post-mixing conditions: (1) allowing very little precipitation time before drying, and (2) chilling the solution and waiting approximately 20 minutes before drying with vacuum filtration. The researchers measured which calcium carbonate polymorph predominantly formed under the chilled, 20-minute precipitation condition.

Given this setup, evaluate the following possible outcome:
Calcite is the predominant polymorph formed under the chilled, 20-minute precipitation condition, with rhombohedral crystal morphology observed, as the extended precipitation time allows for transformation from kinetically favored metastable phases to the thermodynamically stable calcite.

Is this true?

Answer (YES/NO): YES